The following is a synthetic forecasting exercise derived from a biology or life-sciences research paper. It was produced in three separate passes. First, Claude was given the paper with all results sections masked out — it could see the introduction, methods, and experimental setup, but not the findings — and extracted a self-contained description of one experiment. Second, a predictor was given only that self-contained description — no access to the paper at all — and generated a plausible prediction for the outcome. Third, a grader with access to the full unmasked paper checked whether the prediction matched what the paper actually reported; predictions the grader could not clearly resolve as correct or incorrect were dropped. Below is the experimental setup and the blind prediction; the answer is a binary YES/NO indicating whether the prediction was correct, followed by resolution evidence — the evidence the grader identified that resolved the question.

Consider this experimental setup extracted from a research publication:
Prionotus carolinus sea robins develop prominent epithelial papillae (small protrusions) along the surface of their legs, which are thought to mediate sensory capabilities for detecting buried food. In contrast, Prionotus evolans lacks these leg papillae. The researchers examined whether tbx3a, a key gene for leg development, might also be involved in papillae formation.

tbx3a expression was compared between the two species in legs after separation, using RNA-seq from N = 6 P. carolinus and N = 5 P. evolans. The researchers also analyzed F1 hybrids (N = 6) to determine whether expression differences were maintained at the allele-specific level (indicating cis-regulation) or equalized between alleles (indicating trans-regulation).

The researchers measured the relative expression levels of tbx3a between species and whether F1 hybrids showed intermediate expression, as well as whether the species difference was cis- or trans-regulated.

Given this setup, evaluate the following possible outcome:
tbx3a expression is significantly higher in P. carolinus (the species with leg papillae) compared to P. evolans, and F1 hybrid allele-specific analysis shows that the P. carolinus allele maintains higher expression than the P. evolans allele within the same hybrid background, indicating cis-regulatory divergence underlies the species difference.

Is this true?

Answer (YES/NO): NO